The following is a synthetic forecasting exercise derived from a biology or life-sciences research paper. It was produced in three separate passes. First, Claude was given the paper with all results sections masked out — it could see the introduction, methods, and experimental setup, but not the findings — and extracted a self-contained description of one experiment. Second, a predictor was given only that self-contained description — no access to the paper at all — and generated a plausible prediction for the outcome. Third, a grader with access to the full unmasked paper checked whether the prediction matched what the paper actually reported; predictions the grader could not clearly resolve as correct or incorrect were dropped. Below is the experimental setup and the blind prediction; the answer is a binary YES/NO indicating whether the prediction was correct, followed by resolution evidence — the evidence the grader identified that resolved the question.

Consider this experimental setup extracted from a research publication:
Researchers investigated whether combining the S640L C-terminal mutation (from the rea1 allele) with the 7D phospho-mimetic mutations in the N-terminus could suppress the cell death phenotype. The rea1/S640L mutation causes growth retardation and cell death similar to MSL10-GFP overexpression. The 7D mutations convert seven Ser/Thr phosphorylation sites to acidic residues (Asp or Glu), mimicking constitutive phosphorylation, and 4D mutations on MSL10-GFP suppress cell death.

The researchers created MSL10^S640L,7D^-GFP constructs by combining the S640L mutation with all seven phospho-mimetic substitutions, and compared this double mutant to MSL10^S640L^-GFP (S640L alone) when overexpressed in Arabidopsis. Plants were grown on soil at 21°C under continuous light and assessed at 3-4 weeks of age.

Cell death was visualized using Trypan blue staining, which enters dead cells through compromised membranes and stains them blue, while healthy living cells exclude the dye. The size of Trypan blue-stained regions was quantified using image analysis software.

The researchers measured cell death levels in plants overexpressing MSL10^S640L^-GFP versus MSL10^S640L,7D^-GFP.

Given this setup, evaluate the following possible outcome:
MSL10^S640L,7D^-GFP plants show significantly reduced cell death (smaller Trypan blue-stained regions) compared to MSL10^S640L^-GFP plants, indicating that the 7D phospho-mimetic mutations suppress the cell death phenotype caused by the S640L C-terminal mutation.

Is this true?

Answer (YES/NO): YES